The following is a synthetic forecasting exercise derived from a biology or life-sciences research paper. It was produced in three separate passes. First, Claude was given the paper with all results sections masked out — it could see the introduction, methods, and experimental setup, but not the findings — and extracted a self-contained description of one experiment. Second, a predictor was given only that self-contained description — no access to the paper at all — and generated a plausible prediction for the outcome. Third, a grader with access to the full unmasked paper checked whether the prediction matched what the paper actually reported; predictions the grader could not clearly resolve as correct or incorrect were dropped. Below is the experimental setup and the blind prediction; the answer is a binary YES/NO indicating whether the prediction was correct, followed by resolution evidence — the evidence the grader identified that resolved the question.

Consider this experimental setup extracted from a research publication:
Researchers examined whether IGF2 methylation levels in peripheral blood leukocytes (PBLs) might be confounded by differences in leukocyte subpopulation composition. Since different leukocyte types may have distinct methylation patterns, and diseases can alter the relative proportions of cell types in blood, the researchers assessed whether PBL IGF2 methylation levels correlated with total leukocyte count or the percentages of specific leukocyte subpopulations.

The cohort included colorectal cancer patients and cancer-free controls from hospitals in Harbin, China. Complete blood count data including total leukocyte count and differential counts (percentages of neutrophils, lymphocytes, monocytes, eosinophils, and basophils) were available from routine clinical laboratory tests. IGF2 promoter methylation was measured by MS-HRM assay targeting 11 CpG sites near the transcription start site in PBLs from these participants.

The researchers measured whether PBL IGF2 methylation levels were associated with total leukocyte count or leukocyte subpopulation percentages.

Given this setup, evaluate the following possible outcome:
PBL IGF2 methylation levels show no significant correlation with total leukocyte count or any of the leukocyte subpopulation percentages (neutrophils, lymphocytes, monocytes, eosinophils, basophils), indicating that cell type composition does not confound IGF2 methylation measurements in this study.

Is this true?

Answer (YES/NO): YES